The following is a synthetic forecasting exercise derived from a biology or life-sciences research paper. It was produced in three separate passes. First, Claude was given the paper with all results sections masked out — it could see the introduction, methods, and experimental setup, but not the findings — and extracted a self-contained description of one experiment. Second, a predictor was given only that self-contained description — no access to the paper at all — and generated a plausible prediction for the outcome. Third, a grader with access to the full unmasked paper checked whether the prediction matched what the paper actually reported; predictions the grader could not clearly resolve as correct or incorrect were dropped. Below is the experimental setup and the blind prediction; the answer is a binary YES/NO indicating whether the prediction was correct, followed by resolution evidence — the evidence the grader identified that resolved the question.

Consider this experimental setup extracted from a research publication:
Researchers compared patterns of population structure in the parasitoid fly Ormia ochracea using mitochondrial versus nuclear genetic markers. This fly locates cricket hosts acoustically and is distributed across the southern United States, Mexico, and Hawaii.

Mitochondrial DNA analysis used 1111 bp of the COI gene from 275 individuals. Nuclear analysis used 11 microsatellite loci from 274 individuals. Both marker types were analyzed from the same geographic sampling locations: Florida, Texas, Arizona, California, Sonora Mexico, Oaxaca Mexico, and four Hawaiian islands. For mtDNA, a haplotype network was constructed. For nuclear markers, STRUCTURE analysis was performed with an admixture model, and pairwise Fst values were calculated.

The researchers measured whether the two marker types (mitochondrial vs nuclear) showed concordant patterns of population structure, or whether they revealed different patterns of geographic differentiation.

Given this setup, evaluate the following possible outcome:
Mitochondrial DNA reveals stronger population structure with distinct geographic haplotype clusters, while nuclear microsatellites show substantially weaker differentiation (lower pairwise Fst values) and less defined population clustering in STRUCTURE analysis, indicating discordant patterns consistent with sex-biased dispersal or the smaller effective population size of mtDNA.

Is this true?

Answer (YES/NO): NO